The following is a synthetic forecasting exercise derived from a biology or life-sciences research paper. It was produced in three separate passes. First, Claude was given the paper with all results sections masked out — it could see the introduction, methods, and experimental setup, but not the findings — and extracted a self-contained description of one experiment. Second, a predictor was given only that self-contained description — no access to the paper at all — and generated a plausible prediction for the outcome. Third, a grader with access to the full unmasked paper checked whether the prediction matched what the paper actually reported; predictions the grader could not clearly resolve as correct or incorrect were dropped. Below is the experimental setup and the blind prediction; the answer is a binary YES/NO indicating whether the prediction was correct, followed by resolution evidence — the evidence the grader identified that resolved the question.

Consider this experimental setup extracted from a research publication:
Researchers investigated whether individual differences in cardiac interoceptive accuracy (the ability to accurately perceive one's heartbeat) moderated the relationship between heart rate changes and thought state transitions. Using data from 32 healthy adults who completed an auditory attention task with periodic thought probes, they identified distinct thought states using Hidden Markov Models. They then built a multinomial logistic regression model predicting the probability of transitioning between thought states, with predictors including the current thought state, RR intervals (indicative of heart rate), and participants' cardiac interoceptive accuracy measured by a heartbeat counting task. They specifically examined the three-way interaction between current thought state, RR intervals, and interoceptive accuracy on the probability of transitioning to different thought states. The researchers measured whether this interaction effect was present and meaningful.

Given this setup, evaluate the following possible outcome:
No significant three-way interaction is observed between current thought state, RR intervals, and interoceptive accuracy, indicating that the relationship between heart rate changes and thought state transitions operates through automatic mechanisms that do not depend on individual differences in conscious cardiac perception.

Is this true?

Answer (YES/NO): NO